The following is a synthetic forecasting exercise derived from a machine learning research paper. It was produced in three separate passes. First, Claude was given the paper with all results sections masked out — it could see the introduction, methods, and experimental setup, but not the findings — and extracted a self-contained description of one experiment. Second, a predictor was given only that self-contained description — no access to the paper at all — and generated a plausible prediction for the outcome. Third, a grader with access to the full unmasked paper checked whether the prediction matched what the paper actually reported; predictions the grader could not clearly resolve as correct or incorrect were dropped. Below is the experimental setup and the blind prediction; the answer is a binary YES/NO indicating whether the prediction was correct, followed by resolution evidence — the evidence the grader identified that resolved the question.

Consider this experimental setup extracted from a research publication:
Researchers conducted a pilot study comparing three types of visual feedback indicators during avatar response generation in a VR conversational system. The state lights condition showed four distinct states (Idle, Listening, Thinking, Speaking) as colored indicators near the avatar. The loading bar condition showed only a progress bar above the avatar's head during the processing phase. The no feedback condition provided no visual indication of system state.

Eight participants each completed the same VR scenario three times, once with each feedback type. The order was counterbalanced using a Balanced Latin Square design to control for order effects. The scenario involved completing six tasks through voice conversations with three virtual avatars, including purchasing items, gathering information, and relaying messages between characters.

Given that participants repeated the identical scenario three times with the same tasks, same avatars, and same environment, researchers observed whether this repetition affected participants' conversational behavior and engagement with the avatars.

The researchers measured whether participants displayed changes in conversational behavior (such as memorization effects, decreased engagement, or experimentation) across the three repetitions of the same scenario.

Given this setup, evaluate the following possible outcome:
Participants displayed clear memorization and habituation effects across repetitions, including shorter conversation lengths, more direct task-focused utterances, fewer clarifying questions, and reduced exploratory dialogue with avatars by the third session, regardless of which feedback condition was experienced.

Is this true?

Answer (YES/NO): NO